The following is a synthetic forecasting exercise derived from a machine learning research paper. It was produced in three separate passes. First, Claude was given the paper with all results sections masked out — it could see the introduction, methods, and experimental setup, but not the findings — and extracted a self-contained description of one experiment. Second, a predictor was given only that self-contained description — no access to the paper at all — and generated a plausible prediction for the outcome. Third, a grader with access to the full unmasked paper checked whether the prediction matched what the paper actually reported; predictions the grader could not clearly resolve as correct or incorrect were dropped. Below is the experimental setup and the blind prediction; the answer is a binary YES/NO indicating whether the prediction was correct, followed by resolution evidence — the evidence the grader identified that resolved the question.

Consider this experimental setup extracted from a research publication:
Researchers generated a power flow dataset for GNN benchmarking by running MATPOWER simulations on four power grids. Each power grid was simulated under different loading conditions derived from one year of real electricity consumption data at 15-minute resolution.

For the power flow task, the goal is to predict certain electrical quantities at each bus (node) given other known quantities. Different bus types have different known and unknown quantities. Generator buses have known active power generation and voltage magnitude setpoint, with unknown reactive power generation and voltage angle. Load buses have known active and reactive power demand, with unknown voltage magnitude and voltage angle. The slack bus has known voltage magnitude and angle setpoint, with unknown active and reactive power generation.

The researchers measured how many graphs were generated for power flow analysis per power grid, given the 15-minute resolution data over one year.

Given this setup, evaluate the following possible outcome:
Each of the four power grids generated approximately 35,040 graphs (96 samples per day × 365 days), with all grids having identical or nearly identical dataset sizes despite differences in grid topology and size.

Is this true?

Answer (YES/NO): YES